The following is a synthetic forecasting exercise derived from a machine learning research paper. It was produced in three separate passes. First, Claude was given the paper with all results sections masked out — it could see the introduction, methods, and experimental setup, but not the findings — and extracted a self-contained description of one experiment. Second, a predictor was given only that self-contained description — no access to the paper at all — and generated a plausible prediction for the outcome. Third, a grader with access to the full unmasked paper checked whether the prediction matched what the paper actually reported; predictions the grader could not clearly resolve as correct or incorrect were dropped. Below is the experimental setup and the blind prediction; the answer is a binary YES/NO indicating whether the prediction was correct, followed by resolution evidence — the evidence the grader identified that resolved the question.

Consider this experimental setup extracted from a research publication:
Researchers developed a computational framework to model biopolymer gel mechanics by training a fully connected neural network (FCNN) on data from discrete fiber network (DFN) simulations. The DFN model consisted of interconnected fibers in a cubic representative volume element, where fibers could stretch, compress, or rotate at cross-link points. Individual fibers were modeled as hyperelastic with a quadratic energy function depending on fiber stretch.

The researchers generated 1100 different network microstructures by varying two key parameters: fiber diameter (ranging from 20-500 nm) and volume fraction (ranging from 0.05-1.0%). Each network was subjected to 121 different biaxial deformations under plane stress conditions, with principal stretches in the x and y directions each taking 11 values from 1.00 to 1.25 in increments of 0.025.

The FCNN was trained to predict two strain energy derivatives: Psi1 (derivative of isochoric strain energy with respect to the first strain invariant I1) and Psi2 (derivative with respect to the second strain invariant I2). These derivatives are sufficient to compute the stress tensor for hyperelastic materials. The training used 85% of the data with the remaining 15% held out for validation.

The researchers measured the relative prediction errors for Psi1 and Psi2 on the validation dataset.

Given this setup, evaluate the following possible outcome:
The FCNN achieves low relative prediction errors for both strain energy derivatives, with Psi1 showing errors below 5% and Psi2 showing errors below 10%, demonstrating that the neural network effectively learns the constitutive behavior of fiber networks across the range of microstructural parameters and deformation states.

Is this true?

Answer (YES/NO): NO